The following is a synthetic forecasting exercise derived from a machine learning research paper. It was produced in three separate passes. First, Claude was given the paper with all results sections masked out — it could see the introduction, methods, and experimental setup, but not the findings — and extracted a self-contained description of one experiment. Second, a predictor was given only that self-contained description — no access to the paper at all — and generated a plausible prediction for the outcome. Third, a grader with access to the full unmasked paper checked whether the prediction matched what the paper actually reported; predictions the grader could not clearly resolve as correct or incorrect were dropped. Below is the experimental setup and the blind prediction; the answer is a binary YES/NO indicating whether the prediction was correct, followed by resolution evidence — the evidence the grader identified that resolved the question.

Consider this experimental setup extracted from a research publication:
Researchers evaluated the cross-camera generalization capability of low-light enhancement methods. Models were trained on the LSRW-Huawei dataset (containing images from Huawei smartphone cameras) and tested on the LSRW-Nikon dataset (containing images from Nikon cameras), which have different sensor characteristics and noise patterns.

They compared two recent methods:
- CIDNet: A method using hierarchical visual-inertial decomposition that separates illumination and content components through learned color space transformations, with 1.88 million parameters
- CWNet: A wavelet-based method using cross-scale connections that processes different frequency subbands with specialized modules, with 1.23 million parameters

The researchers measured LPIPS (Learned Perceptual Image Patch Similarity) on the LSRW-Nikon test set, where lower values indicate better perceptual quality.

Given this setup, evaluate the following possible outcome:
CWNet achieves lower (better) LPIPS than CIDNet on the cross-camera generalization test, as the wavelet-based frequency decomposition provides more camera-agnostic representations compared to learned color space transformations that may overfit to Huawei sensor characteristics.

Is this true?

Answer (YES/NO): YES